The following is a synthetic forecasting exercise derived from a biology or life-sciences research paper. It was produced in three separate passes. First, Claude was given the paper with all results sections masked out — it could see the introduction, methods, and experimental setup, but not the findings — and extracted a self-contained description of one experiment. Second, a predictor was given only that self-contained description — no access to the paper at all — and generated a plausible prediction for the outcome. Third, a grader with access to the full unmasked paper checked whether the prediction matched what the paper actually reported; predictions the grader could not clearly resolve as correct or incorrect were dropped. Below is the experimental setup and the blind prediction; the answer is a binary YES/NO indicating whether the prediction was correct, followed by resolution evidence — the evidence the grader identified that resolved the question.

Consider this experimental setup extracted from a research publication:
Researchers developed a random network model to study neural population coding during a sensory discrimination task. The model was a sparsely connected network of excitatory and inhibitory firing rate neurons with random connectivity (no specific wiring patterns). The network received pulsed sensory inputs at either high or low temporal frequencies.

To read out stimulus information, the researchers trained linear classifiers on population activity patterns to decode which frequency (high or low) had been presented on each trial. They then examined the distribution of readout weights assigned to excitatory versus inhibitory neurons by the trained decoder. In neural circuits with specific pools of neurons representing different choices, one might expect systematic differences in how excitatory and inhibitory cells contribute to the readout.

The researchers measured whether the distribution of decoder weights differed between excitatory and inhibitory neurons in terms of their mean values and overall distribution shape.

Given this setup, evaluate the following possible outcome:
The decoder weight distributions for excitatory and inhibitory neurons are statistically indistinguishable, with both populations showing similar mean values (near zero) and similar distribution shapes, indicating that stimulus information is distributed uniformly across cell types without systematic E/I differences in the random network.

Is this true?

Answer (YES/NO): YES